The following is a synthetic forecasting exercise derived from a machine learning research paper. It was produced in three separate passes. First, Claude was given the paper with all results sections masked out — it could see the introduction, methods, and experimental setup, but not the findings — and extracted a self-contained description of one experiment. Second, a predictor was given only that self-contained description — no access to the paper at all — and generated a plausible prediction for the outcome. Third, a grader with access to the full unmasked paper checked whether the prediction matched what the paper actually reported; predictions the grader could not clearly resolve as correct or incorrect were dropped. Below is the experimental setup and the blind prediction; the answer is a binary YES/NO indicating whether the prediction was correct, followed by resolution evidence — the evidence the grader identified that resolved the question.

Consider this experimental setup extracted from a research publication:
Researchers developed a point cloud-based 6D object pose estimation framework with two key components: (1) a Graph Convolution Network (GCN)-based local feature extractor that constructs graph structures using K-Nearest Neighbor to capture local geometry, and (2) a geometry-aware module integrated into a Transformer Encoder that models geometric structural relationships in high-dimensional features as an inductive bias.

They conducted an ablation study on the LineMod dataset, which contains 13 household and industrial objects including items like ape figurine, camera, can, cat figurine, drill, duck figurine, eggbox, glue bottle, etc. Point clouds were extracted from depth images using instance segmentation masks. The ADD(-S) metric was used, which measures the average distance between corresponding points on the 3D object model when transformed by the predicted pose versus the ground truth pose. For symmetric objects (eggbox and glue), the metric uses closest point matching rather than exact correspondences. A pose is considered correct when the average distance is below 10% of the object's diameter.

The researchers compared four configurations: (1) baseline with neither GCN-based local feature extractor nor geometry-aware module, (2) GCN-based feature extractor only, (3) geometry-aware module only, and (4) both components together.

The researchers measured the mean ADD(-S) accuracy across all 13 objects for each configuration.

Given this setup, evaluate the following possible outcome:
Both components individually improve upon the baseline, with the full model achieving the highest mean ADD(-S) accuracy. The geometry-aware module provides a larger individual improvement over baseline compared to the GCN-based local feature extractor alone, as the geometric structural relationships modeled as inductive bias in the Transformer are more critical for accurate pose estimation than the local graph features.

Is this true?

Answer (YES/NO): NO